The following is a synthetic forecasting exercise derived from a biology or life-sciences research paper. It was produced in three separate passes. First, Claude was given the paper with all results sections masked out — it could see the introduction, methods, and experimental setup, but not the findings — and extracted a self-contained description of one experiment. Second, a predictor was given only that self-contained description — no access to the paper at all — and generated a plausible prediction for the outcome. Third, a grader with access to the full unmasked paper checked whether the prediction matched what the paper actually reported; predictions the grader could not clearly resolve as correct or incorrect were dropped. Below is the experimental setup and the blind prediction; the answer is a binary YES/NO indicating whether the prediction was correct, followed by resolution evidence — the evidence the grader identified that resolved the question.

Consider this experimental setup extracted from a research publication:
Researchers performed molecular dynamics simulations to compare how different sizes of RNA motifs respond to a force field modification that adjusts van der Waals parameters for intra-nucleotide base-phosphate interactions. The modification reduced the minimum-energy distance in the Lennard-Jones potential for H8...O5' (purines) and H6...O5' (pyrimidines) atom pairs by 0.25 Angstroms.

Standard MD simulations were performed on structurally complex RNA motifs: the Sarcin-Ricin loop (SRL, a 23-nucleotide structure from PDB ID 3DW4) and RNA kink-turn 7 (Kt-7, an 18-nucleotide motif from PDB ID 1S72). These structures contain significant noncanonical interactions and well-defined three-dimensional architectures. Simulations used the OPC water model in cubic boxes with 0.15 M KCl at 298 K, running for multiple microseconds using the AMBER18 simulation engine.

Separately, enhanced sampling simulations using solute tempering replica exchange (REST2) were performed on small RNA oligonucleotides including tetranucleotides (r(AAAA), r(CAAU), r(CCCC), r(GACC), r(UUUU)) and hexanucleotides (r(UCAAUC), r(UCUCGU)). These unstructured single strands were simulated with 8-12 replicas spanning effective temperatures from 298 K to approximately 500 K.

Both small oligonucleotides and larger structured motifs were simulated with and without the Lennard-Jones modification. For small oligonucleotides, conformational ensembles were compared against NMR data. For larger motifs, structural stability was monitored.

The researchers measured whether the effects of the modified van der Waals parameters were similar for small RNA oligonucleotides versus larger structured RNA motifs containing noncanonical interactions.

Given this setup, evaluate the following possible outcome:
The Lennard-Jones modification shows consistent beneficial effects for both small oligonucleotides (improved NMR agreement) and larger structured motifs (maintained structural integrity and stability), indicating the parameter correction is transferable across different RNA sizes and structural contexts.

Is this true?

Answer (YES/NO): YES